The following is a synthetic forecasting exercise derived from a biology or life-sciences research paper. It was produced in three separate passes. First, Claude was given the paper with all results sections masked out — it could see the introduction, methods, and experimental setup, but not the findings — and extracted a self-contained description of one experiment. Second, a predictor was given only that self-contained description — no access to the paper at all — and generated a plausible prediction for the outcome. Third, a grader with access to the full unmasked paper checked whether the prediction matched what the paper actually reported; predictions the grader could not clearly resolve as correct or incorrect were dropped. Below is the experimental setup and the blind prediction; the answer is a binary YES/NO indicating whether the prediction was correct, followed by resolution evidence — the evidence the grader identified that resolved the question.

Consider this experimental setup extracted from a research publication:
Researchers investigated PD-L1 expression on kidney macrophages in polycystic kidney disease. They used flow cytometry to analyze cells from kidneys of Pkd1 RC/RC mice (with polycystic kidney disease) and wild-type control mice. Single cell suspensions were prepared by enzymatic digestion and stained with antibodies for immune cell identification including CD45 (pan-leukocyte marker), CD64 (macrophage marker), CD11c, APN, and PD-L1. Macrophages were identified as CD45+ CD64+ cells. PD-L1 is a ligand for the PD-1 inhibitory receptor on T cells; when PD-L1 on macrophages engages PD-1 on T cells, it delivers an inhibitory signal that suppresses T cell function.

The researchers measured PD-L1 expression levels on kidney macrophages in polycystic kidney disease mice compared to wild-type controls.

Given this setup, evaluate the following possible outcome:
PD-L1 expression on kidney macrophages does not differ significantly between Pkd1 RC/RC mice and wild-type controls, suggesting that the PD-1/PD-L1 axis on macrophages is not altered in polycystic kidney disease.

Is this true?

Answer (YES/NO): NO